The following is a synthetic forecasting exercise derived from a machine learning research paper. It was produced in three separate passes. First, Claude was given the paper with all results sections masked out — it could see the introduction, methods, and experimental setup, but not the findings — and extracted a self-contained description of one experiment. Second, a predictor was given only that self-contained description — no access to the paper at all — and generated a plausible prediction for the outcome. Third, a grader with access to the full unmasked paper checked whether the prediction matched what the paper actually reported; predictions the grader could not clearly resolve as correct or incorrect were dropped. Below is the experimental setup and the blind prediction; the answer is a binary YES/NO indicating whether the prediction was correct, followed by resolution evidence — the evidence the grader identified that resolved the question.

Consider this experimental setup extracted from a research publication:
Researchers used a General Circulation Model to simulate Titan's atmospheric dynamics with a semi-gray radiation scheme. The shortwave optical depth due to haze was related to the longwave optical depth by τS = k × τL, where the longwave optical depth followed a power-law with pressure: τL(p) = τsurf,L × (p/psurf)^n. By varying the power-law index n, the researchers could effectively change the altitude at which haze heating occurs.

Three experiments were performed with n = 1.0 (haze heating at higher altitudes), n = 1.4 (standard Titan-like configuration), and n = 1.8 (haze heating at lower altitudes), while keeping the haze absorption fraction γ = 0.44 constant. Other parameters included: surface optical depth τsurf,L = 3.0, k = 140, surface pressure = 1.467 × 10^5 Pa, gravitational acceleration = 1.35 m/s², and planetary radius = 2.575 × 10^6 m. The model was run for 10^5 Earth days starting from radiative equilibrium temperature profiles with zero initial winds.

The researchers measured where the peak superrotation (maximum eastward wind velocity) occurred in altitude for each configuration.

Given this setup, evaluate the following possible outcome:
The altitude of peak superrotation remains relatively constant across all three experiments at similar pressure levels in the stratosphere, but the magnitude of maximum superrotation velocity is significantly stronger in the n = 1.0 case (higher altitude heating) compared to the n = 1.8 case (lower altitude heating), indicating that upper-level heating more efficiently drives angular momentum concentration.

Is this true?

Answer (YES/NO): NO